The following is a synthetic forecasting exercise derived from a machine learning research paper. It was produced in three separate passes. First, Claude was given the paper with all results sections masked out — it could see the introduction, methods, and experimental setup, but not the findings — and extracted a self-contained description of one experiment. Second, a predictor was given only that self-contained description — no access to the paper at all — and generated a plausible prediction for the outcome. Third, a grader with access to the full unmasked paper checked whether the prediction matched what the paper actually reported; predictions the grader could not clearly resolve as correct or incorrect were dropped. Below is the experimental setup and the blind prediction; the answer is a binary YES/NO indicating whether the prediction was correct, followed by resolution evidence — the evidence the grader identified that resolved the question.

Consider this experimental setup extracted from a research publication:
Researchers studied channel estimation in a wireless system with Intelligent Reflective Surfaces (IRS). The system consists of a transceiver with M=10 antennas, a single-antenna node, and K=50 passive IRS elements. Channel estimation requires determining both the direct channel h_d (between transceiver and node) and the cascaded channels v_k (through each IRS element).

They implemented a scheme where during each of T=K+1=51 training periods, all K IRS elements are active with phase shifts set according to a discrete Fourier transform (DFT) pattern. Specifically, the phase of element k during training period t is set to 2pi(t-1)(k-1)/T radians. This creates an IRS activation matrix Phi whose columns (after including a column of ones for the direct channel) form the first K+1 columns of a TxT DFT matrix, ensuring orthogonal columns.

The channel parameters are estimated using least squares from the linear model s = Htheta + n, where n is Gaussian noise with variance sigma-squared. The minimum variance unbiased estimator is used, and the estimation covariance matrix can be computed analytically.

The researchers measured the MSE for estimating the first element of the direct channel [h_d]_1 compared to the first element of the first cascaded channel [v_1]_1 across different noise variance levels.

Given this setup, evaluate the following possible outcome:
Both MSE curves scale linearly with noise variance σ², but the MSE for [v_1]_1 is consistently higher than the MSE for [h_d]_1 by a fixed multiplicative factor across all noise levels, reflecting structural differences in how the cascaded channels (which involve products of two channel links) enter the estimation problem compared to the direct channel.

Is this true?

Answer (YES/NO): NO